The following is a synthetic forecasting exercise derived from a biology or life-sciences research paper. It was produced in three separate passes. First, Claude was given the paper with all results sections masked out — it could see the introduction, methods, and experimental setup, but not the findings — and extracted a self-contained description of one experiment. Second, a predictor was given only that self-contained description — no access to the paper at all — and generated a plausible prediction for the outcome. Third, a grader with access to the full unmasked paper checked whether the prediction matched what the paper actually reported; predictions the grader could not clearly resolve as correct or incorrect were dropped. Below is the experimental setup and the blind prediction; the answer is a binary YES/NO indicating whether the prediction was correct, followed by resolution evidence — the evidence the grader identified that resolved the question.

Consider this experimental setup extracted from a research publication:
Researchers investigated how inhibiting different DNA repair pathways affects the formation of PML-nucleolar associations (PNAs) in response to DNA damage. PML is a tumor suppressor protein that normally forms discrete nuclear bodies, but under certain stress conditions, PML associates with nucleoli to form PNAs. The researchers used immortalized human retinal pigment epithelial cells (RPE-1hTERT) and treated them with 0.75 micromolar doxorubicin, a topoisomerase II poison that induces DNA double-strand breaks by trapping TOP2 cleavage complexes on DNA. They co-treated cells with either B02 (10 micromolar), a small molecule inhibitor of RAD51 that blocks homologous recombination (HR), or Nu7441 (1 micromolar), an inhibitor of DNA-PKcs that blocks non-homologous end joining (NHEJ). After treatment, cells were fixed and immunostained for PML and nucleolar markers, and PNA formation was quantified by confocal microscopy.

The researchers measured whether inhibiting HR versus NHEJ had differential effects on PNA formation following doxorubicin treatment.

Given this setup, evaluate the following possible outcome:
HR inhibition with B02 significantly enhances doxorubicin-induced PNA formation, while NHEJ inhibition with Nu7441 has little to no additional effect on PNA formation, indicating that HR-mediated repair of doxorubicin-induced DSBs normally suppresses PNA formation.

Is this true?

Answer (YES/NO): NO